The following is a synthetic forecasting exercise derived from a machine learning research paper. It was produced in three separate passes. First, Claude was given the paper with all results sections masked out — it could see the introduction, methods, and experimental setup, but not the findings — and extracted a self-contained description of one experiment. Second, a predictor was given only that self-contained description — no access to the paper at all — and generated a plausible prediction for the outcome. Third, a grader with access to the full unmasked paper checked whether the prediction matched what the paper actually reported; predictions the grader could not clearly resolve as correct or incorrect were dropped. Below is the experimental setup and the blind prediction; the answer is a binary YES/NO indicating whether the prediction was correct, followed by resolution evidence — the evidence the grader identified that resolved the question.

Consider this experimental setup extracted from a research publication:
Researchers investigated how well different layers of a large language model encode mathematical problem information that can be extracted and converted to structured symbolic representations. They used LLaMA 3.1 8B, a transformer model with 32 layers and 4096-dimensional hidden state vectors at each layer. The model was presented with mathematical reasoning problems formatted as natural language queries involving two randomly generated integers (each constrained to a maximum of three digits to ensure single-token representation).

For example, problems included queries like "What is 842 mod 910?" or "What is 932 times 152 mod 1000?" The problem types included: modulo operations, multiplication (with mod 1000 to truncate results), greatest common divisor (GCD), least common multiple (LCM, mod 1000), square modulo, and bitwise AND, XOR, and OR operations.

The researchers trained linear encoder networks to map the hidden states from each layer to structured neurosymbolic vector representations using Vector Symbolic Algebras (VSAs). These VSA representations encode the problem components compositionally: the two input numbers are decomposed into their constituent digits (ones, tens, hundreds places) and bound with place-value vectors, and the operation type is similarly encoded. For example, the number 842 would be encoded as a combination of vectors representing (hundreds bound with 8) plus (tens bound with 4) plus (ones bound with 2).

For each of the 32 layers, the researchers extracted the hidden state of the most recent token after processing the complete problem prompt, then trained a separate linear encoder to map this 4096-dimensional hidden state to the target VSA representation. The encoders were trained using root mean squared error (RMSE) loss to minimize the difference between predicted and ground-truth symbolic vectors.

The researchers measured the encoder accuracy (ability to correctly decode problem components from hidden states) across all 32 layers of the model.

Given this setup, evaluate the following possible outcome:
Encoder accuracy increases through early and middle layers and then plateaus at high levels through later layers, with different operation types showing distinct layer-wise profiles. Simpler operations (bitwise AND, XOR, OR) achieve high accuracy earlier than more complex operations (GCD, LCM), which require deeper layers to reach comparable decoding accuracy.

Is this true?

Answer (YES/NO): NO